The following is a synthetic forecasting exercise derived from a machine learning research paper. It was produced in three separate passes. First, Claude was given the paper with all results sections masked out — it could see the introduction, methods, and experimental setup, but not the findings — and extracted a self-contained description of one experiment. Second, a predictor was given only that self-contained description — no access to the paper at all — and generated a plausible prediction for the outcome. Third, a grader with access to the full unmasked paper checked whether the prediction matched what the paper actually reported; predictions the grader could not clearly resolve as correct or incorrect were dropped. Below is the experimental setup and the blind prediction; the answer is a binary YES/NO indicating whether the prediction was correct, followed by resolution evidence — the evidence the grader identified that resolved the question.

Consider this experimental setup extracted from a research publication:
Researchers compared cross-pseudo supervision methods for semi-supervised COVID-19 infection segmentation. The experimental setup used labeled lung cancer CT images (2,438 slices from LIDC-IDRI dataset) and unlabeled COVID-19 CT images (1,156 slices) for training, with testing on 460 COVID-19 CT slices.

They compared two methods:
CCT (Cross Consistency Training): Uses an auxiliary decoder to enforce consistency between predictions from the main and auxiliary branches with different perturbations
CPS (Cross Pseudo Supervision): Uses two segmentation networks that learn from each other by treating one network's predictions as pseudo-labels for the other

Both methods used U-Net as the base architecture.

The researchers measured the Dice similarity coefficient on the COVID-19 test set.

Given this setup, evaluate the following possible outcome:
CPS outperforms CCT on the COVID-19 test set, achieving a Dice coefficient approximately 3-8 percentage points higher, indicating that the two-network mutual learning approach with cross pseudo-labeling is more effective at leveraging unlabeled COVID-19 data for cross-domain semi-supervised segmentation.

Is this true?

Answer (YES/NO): NO